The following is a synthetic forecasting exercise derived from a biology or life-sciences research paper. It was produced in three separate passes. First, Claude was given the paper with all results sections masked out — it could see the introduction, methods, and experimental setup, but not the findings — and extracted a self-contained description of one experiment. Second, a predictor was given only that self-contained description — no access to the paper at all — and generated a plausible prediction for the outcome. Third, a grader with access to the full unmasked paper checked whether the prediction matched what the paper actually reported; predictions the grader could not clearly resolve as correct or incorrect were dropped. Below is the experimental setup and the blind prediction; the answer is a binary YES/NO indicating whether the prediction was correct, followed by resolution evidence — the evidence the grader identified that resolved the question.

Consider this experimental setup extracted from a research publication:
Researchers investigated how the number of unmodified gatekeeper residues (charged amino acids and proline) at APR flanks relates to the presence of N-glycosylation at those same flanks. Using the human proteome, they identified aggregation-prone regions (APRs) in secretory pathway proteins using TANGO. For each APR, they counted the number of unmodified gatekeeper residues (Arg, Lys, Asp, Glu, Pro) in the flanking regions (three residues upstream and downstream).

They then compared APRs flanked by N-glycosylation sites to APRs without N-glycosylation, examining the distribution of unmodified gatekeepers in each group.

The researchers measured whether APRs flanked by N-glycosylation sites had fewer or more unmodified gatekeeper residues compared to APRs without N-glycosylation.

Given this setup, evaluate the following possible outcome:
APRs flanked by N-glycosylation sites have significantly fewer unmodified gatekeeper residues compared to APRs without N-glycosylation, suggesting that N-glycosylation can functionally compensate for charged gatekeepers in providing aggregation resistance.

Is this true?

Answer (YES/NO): YES